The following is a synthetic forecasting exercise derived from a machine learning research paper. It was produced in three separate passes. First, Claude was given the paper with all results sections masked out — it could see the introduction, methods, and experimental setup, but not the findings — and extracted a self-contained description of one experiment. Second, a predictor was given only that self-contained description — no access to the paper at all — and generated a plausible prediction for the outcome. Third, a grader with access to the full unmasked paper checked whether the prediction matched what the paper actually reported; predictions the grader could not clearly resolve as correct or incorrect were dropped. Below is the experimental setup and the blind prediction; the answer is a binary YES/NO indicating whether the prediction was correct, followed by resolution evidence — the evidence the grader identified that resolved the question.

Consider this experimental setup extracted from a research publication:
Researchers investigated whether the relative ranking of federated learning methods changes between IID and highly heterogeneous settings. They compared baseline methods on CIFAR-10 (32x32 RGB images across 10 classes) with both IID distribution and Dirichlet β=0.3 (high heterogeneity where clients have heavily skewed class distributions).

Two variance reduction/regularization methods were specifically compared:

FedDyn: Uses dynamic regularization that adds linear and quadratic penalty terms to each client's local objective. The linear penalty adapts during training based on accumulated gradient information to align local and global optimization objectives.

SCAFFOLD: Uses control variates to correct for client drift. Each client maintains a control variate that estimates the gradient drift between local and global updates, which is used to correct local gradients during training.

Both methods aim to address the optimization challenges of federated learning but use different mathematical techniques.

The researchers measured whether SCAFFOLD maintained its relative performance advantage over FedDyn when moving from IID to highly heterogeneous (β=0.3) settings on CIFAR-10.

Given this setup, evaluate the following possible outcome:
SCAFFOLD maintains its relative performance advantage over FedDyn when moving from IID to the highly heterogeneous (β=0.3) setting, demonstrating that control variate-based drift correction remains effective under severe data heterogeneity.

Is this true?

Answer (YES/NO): YES